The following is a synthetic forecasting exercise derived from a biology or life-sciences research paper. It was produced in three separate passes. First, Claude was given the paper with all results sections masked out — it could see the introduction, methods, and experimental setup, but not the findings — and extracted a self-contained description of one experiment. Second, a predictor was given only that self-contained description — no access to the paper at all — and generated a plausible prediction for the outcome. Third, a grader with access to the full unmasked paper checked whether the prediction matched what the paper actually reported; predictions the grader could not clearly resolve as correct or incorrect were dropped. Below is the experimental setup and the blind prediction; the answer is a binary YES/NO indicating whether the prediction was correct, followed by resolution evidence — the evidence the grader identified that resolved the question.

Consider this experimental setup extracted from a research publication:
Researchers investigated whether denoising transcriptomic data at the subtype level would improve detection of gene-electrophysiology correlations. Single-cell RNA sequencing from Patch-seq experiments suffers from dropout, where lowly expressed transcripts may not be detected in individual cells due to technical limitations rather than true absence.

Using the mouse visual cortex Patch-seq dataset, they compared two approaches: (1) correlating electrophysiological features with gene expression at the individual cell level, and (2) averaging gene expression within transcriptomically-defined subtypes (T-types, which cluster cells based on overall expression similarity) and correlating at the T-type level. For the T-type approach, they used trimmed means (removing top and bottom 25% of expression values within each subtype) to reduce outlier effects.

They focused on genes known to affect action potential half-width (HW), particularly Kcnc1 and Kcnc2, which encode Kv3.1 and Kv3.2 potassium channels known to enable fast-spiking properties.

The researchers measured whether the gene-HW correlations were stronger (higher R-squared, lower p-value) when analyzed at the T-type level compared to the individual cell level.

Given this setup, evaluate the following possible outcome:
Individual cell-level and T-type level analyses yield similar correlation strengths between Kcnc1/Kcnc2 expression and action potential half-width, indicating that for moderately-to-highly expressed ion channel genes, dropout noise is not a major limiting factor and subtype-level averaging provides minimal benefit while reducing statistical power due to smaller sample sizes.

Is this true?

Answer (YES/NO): NO